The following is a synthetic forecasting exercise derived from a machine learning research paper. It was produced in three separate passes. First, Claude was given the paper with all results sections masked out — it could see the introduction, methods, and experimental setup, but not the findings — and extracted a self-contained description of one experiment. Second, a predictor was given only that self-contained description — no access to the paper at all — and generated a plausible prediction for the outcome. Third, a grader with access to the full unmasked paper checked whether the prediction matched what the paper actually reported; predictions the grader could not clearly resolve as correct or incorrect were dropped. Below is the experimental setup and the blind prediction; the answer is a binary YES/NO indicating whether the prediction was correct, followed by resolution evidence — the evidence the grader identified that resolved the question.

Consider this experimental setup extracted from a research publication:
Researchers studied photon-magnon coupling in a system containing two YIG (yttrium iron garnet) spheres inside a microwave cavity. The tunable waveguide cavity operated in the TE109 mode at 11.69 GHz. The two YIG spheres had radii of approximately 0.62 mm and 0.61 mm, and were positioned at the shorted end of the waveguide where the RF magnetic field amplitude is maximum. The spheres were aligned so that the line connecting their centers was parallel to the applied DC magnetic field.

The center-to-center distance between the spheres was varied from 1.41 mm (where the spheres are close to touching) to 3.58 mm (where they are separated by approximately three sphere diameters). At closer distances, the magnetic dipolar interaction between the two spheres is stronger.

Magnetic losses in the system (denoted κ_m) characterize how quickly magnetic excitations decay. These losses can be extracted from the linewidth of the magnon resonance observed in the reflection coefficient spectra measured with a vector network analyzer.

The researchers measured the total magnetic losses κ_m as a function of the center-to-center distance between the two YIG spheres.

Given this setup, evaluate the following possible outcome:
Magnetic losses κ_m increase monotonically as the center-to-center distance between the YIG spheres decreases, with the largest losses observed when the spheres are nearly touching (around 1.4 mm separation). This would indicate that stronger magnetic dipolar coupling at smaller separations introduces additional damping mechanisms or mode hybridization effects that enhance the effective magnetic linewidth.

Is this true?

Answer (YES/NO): YES